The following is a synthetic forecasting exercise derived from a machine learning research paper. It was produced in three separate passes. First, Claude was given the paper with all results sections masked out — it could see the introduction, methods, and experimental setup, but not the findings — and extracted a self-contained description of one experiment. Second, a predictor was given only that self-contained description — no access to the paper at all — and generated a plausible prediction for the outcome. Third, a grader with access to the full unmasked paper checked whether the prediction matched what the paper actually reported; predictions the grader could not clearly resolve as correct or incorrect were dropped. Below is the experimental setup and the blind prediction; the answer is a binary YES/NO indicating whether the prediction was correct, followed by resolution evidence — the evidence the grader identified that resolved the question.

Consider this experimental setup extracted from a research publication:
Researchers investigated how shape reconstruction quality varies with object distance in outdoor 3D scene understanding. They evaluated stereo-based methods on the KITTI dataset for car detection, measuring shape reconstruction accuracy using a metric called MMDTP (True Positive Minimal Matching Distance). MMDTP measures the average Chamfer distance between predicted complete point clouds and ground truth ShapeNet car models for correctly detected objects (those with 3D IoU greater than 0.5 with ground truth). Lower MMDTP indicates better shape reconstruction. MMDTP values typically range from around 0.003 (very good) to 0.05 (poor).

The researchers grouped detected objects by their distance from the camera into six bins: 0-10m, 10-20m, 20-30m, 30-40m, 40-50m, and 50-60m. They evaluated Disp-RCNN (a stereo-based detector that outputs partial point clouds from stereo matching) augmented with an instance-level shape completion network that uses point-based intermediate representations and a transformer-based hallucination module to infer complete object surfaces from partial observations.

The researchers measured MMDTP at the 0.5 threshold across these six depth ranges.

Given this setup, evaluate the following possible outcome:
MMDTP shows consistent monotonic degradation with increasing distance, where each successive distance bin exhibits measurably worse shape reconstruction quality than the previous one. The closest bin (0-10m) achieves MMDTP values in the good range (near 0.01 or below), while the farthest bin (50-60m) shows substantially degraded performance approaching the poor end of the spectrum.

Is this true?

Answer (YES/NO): NO